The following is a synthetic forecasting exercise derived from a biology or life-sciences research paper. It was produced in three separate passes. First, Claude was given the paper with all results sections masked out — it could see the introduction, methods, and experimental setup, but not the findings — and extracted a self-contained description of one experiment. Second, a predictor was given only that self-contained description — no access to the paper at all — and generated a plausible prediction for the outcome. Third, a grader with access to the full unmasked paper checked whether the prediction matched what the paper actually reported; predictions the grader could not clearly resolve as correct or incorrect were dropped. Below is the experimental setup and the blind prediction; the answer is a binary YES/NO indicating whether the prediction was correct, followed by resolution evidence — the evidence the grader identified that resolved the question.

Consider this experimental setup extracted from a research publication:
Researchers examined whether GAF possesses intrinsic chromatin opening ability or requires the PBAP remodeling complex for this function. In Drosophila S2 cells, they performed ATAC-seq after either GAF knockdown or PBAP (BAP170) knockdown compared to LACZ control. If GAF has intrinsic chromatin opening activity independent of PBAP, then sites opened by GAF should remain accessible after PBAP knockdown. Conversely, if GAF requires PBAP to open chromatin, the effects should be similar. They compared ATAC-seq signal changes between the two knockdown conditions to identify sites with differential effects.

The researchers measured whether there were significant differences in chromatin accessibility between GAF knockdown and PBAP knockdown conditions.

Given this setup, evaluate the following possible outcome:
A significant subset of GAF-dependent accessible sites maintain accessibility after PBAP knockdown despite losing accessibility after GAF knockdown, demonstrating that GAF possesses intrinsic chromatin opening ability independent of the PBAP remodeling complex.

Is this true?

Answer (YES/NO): NO